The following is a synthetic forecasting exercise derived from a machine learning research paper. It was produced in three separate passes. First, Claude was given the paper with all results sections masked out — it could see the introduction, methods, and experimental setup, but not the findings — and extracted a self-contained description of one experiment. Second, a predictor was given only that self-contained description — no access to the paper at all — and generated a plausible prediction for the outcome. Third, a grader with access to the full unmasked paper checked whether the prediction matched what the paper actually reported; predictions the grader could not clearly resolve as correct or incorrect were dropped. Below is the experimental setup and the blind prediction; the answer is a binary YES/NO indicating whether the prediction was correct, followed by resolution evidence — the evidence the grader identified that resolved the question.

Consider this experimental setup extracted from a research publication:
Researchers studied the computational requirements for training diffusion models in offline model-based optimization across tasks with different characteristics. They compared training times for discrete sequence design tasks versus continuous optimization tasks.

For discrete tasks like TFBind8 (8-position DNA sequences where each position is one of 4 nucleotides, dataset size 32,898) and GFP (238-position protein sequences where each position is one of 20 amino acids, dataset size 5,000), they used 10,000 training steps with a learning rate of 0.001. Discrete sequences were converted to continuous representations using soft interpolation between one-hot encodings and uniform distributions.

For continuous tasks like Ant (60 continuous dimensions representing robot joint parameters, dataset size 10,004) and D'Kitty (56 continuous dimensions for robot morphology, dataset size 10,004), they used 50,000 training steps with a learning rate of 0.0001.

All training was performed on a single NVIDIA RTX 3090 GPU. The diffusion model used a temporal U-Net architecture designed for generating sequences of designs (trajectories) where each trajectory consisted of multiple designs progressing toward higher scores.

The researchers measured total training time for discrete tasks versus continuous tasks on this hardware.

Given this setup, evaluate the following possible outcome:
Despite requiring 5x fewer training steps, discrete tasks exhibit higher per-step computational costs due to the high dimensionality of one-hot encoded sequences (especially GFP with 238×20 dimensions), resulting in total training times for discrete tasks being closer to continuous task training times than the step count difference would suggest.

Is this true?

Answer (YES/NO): NO